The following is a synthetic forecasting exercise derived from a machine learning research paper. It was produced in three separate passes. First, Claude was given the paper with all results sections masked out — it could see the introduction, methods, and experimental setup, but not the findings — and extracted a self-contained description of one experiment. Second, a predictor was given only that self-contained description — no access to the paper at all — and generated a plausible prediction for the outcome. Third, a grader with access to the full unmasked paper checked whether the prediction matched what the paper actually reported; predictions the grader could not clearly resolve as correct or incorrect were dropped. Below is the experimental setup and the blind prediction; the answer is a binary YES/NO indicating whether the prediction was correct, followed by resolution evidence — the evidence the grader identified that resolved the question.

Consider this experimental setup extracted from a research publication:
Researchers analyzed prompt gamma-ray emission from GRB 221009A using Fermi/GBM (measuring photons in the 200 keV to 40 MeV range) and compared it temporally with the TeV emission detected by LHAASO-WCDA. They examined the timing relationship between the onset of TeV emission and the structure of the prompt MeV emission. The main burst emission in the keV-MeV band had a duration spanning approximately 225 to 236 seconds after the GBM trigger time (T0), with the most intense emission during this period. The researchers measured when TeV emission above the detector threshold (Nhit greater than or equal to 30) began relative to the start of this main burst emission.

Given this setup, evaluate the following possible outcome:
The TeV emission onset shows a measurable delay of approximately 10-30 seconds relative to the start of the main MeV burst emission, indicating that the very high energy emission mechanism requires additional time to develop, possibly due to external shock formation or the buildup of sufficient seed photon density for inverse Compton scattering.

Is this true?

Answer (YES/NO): NO